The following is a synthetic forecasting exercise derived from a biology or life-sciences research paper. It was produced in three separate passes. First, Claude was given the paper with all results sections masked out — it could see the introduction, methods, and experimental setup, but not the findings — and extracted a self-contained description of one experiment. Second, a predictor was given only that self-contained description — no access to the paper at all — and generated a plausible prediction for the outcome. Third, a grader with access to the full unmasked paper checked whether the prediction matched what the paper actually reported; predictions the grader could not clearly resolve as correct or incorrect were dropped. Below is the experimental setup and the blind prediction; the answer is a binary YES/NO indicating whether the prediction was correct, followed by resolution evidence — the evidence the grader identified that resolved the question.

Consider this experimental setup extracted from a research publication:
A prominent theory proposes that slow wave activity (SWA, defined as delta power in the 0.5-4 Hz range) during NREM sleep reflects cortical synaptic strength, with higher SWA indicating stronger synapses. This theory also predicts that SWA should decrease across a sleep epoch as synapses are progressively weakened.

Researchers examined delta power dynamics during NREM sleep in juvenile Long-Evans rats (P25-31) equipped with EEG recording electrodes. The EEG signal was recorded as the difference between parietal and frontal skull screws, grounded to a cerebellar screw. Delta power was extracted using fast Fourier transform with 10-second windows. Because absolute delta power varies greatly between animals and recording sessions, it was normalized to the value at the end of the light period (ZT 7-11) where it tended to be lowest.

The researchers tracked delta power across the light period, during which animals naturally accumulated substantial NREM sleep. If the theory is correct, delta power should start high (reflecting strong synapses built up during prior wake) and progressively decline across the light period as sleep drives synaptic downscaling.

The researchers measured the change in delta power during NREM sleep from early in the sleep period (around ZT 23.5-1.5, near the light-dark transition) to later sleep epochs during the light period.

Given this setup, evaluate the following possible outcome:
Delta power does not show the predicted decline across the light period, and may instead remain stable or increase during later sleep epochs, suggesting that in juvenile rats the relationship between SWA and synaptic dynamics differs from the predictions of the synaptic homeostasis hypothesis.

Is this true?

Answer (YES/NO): NO